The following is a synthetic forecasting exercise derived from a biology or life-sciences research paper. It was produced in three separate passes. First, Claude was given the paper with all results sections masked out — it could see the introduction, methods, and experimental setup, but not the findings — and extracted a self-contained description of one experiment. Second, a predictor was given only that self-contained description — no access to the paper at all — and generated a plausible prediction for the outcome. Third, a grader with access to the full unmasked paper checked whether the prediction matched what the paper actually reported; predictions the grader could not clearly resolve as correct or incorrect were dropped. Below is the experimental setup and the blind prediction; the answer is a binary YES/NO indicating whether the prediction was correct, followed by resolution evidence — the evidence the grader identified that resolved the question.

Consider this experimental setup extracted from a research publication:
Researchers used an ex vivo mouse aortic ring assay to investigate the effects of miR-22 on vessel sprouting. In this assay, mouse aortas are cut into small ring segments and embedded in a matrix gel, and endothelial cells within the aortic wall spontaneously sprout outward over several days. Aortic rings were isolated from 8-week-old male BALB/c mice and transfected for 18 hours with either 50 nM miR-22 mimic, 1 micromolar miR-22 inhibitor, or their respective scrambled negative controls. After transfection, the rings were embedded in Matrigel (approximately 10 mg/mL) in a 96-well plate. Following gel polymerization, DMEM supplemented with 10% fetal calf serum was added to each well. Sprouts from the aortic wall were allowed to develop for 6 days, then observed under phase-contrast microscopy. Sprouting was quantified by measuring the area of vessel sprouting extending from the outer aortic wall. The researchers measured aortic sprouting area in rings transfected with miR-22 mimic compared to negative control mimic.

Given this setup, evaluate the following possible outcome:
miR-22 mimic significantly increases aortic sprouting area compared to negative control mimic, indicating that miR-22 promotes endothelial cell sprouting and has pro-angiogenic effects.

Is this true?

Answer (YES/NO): NO